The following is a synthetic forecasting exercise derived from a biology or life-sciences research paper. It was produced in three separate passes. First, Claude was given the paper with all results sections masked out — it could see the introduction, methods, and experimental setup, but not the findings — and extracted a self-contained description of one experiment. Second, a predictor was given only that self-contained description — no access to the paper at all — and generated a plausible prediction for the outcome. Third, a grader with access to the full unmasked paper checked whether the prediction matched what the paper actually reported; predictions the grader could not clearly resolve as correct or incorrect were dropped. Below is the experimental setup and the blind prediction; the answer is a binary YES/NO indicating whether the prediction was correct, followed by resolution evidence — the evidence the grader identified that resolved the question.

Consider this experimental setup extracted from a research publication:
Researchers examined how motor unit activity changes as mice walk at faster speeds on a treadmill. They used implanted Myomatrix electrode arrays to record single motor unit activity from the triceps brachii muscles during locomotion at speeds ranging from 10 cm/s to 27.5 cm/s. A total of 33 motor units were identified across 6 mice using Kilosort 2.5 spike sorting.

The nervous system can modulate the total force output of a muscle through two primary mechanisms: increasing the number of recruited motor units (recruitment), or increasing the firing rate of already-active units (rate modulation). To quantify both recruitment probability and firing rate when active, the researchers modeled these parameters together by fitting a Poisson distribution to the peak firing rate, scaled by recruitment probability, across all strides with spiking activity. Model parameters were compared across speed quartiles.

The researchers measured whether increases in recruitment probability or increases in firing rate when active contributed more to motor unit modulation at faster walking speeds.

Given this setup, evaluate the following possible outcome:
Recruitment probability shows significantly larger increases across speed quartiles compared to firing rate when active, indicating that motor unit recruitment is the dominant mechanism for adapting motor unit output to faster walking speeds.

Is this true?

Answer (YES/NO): YES